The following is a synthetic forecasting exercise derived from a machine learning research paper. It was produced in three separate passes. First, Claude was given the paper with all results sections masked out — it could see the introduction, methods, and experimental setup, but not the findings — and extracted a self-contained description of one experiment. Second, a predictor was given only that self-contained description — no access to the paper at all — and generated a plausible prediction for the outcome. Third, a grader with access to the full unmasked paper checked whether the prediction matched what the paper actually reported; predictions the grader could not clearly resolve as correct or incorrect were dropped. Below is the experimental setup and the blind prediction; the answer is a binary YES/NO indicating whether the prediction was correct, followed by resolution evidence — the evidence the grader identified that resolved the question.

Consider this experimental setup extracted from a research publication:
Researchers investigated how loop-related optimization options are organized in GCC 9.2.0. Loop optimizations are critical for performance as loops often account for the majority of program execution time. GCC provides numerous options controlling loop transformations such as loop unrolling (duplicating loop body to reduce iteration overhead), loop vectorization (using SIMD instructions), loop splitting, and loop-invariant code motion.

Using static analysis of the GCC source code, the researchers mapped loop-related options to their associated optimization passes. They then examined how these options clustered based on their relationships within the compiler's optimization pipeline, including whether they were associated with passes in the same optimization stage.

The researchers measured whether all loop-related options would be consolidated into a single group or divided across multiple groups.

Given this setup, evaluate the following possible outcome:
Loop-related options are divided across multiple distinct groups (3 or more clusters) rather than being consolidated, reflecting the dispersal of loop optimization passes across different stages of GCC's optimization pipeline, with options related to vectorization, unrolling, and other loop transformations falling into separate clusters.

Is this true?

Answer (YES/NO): NO